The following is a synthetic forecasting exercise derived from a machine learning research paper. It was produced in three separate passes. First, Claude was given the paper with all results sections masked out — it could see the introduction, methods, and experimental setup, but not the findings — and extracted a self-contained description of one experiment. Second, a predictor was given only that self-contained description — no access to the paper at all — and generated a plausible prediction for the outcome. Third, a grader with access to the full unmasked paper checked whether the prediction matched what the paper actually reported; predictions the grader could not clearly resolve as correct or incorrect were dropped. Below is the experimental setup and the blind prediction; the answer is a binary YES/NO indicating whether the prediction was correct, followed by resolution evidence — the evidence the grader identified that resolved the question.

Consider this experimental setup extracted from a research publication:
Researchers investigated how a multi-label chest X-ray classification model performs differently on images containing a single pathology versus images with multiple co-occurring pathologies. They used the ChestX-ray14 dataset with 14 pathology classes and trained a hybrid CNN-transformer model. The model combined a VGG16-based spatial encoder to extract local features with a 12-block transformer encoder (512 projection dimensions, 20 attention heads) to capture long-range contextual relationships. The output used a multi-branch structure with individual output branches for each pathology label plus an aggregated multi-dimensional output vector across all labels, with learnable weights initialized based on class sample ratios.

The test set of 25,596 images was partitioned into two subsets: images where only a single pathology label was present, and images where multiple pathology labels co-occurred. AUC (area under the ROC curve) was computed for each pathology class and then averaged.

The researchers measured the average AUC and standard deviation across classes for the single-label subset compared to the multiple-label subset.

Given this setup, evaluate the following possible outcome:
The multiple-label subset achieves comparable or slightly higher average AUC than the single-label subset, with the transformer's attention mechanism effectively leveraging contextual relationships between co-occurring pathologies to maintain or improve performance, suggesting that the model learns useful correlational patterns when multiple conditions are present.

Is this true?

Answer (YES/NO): NO